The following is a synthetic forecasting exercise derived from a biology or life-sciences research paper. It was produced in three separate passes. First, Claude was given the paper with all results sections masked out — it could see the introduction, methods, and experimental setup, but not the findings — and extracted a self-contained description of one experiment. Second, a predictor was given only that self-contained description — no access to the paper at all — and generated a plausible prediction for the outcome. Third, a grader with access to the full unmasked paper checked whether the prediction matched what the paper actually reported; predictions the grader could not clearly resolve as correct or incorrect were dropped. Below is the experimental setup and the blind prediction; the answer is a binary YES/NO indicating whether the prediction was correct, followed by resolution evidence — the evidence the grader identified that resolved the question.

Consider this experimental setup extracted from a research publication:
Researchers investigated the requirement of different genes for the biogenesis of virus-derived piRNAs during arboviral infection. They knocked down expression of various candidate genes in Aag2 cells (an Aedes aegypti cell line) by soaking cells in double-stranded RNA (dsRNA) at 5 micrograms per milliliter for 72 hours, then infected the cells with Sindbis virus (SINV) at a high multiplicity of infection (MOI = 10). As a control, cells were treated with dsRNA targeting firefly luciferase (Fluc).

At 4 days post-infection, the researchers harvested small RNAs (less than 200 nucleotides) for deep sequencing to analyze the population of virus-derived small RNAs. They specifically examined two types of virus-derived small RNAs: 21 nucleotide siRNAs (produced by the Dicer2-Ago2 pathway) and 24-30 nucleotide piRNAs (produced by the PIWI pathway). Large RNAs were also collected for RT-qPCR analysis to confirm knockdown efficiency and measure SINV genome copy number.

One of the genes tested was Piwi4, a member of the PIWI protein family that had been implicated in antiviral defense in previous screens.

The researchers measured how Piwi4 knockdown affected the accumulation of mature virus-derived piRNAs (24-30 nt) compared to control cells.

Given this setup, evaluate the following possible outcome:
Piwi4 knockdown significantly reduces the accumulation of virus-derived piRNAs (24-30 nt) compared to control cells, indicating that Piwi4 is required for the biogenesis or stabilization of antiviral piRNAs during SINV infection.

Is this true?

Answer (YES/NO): NO